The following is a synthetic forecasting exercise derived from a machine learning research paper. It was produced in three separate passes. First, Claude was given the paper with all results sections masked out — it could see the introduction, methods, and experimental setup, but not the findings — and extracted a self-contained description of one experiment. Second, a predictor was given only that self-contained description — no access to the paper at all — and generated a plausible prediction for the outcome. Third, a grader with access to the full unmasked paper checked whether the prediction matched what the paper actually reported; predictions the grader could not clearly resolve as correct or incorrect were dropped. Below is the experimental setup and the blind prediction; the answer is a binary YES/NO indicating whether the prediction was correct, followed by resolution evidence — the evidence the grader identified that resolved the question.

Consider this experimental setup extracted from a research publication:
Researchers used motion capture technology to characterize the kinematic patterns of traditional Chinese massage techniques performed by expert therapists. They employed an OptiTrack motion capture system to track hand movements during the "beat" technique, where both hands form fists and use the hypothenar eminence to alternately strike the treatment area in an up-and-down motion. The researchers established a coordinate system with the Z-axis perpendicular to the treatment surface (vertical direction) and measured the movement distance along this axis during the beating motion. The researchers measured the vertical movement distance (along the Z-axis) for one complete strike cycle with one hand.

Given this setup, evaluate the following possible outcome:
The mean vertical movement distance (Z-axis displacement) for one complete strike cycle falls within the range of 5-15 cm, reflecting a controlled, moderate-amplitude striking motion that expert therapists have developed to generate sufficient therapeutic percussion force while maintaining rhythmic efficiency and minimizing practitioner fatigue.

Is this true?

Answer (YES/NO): NO